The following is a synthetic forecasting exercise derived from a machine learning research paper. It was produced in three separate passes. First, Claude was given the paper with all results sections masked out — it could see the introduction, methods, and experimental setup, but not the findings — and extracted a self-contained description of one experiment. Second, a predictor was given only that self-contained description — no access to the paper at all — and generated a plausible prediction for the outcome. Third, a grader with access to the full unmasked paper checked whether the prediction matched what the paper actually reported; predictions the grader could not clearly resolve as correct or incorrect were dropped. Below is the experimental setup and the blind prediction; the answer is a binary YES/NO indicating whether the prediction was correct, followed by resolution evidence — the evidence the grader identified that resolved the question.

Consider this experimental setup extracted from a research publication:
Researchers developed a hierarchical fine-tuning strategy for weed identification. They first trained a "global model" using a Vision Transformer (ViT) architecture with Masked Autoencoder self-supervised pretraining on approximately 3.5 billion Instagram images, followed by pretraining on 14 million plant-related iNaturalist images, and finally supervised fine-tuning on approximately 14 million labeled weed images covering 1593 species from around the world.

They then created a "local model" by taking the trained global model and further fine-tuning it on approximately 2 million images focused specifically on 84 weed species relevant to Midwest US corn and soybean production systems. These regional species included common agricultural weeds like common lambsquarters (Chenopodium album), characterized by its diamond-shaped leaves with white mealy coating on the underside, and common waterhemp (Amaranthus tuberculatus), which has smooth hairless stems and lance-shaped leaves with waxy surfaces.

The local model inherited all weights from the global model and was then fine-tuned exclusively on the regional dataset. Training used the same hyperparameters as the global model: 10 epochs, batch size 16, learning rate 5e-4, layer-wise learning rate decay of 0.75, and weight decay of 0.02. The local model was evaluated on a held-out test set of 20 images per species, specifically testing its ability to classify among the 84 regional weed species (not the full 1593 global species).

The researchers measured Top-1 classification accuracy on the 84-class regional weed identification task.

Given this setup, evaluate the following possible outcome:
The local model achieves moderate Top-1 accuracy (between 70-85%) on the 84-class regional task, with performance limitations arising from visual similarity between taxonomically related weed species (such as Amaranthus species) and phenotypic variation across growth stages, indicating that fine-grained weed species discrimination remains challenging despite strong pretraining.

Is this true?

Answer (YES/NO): NO